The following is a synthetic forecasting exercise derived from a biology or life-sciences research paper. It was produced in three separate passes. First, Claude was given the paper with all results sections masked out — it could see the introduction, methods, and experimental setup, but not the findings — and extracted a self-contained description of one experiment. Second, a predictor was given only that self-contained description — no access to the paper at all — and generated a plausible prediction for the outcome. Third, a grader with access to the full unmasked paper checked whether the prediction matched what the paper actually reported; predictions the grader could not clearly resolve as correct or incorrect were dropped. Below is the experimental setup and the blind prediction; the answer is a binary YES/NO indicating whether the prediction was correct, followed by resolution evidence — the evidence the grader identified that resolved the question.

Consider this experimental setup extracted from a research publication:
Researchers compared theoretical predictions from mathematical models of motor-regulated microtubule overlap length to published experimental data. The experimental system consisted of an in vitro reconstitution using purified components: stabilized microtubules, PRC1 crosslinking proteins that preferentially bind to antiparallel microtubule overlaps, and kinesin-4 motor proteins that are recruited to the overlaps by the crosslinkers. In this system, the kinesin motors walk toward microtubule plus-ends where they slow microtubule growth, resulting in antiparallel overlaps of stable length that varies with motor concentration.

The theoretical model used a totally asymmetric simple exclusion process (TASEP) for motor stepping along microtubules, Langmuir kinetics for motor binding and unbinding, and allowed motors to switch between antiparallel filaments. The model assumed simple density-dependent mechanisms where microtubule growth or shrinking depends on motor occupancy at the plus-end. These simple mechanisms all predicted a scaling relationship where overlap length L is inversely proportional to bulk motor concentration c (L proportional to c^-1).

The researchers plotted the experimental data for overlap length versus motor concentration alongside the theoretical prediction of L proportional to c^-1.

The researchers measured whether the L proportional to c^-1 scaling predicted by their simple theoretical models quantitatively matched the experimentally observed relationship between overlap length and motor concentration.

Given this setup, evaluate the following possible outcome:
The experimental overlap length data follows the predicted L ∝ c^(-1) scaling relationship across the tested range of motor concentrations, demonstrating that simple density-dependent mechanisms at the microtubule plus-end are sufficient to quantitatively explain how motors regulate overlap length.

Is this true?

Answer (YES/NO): NO